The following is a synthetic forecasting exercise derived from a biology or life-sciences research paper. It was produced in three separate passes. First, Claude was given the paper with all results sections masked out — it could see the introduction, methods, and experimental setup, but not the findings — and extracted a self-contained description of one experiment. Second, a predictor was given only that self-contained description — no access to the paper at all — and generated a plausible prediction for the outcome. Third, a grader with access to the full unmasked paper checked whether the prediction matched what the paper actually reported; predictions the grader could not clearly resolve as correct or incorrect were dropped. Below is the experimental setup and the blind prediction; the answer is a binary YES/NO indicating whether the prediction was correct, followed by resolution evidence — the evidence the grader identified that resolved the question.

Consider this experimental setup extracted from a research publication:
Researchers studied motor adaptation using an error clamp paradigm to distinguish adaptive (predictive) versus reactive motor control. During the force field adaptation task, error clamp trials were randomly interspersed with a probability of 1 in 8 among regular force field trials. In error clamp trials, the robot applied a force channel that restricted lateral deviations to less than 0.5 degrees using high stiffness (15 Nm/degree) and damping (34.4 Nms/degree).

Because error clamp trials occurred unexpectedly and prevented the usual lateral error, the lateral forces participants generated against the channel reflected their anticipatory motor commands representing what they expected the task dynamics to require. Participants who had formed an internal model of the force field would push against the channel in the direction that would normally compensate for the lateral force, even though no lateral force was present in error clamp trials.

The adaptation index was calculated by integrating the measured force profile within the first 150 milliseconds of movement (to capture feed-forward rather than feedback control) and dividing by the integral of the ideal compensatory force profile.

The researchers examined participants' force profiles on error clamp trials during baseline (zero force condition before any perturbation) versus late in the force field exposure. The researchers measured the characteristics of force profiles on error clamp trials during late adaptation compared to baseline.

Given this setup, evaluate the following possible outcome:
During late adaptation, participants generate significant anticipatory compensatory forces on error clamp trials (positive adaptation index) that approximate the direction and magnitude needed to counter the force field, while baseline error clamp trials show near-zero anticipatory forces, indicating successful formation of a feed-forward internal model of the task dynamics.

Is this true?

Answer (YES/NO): YES